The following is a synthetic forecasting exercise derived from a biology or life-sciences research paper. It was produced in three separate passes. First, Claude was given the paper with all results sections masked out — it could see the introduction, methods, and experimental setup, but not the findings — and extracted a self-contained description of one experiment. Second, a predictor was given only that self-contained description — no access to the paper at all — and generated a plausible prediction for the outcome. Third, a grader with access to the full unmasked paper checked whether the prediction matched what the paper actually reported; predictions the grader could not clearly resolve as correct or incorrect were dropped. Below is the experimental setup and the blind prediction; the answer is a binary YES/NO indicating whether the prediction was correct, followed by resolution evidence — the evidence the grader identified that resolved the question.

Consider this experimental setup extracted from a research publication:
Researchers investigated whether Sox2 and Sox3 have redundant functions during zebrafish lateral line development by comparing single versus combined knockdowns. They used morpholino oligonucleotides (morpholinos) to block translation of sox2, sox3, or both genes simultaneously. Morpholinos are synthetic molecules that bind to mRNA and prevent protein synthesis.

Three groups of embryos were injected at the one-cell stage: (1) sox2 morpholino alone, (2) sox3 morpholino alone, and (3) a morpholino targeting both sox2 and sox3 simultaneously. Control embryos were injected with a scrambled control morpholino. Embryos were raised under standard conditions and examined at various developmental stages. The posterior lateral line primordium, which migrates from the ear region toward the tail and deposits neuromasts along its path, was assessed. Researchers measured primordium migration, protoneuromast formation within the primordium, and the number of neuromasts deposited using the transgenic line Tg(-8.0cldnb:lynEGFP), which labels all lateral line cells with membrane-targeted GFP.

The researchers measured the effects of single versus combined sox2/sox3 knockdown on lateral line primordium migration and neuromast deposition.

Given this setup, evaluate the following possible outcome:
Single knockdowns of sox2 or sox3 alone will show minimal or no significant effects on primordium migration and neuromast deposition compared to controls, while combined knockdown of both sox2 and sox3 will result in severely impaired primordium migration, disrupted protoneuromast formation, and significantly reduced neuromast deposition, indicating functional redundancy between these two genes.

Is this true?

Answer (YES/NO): NO